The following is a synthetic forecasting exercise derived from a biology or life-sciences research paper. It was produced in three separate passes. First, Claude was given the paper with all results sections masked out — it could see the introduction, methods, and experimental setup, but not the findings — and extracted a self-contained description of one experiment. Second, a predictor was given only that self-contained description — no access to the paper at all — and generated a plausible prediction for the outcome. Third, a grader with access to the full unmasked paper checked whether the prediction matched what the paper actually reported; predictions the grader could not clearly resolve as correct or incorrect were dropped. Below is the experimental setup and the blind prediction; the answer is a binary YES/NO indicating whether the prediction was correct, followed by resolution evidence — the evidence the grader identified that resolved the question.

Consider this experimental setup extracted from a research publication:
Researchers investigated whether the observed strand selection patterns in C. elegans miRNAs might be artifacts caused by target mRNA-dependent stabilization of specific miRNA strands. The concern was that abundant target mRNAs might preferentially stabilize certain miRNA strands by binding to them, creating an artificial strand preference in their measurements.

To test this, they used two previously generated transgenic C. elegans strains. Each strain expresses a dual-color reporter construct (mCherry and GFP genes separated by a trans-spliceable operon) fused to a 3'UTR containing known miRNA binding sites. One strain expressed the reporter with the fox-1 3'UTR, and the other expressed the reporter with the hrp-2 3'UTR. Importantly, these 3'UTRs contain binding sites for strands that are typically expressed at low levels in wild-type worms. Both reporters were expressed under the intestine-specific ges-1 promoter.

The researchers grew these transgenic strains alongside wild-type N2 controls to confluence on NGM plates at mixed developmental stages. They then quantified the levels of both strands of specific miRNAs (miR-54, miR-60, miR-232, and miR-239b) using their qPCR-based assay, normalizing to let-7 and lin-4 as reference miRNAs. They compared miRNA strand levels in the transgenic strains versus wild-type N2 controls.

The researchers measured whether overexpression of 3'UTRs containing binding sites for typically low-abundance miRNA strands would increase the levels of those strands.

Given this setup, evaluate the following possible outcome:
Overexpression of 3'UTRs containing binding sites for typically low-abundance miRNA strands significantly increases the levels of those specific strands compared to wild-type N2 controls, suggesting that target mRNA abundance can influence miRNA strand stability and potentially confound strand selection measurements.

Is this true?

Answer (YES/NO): NO